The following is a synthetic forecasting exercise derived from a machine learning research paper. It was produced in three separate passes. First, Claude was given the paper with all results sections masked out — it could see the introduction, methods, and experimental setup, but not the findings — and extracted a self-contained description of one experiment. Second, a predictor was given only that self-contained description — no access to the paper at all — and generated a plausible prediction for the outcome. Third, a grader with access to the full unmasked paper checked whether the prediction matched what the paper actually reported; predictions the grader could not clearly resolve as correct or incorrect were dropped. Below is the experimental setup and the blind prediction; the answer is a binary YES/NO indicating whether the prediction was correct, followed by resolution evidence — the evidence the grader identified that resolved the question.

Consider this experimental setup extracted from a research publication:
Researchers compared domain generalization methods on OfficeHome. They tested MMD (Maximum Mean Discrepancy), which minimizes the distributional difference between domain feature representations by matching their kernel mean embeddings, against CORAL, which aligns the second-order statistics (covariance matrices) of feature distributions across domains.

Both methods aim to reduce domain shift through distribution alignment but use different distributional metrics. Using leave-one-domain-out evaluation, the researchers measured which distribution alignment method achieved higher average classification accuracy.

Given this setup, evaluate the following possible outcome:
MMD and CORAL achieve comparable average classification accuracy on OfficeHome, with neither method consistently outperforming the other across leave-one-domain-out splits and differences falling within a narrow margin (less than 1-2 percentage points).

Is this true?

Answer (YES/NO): NO